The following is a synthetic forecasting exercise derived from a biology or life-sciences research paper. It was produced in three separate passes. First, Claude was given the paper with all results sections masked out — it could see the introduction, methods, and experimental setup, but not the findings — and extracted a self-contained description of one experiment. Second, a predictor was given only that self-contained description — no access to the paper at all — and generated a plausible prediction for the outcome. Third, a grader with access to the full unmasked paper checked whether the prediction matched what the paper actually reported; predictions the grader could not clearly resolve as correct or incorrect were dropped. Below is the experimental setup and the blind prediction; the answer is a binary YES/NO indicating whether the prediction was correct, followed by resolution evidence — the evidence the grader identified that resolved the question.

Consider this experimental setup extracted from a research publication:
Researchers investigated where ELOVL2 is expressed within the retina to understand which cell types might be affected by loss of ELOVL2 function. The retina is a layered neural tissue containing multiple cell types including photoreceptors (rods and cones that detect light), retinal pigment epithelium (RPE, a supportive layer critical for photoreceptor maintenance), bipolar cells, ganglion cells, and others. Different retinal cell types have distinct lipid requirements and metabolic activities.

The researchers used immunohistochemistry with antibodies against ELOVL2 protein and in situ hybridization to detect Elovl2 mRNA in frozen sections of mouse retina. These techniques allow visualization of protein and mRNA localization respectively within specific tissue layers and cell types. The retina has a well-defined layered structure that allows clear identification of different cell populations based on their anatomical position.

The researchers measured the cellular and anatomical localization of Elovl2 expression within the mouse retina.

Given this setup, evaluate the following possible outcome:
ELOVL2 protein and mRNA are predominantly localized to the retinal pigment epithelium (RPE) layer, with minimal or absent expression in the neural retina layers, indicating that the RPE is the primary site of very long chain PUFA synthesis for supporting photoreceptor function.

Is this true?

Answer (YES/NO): NO